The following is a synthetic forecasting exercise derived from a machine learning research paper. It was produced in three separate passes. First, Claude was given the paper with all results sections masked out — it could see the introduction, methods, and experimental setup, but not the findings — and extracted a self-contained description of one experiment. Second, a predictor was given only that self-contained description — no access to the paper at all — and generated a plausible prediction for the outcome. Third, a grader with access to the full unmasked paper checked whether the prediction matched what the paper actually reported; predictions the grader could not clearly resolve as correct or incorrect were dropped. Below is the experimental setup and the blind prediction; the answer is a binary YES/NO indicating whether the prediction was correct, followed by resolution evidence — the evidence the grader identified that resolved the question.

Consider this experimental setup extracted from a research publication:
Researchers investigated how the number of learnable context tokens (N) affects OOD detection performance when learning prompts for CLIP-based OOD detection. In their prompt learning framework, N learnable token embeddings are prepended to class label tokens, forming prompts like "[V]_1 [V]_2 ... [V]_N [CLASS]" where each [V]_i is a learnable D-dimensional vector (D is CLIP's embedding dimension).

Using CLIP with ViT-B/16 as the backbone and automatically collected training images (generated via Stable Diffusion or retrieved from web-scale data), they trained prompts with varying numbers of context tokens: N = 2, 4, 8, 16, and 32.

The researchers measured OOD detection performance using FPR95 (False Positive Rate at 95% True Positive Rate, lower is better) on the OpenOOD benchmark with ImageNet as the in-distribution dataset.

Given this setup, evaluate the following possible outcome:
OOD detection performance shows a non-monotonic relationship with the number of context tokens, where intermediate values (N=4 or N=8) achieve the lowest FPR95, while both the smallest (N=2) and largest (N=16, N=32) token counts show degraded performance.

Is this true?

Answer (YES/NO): NO